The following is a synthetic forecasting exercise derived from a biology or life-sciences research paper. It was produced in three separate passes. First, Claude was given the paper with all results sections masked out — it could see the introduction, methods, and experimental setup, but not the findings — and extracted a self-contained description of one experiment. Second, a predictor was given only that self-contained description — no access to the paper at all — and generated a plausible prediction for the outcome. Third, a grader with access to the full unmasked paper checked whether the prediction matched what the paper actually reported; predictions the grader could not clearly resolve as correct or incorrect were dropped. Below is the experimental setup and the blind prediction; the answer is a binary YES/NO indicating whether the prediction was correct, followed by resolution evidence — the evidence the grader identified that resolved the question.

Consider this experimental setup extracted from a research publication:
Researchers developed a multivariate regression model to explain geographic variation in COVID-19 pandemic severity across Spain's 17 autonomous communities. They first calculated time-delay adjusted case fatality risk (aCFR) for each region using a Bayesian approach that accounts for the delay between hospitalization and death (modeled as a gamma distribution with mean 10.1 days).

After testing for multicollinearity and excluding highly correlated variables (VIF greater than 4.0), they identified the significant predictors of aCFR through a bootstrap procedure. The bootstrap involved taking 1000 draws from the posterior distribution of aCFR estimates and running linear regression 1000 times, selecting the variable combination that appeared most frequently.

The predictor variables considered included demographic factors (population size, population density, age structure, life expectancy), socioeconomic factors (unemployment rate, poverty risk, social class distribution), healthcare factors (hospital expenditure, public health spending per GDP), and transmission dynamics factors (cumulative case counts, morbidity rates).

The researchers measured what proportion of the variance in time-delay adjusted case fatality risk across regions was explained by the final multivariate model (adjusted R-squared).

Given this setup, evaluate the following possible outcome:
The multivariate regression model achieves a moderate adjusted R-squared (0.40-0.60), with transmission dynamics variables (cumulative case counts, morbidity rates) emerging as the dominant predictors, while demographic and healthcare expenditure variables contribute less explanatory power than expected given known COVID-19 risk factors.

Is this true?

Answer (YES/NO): NO